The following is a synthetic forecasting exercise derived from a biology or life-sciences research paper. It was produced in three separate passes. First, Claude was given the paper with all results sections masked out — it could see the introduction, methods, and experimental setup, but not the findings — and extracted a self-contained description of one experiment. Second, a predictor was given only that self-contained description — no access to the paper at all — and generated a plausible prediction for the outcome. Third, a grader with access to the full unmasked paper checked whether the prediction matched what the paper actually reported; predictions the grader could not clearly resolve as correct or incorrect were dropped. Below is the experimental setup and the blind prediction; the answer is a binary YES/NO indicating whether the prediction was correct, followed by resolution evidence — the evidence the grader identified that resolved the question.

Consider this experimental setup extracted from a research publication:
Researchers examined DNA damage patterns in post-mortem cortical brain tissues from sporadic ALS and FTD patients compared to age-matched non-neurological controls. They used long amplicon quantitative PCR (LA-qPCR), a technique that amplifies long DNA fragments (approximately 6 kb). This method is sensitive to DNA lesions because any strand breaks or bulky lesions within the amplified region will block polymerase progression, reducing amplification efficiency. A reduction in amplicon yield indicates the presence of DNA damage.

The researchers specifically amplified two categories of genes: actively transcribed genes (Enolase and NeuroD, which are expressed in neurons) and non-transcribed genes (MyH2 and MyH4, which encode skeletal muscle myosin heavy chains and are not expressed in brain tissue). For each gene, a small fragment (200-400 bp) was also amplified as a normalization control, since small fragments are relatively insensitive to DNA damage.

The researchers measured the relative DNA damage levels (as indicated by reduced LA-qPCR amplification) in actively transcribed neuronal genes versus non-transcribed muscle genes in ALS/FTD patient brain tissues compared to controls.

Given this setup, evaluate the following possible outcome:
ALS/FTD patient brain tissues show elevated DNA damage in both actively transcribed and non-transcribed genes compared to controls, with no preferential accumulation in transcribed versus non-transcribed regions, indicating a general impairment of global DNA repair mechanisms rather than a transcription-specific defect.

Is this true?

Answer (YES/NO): NO